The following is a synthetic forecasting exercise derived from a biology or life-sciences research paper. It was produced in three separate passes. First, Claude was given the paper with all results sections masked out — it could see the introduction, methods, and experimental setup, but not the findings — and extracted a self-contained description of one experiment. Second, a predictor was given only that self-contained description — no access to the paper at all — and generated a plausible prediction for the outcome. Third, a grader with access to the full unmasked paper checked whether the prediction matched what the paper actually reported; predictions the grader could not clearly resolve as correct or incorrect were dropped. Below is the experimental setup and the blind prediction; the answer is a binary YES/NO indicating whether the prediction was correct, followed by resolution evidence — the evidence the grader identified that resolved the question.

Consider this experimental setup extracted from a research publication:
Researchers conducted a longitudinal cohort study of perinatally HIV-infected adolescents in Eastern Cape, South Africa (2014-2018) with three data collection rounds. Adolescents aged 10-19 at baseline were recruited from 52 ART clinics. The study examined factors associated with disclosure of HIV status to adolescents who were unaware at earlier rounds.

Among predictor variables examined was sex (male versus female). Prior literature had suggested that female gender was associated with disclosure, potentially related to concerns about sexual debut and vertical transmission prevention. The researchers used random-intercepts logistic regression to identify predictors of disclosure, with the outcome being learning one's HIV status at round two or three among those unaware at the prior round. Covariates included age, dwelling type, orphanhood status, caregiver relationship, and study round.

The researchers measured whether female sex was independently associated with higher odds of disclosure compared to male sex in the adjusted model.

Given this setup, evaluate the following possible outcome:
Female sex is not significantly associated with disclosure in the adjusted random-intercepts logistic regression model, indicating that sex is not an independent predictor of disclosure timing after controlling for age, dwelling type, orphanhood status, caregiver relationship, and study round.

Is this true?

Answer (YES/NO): YES